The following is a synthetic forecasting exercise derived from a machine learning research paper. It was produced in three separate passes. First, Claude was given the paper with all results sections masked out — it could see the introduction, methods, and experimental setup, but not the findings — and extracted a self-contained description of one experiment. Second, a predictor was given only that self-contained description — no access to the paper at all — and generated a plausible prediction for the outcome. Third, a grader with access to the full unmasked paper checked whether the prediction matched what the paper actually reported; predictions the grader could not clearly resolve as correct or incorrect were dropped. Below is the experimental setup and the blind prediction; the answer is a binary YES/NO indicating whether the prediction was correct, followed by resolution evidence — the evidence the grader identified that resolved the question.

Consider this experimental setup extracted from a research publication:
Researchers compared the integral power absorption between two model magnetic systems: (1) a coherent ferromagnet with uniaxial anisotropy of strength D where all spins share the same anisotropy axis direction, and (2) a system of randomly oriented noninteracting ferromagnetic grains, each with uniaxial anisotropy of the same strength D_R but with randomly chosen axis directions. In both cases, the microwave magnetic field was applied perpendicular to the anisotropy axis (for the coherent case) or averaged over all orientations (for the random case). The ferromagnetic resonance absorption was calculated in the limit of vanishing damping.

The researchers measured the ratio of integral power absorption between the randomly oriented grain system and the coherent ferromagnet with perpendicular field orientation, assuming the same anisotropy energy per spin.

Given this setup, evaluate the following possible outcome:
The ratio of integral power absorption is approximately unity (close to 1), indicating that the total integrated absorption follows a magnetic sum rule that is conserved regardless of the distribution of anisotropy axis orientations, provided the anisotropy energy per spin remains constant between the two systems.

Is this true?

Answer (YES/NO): NO